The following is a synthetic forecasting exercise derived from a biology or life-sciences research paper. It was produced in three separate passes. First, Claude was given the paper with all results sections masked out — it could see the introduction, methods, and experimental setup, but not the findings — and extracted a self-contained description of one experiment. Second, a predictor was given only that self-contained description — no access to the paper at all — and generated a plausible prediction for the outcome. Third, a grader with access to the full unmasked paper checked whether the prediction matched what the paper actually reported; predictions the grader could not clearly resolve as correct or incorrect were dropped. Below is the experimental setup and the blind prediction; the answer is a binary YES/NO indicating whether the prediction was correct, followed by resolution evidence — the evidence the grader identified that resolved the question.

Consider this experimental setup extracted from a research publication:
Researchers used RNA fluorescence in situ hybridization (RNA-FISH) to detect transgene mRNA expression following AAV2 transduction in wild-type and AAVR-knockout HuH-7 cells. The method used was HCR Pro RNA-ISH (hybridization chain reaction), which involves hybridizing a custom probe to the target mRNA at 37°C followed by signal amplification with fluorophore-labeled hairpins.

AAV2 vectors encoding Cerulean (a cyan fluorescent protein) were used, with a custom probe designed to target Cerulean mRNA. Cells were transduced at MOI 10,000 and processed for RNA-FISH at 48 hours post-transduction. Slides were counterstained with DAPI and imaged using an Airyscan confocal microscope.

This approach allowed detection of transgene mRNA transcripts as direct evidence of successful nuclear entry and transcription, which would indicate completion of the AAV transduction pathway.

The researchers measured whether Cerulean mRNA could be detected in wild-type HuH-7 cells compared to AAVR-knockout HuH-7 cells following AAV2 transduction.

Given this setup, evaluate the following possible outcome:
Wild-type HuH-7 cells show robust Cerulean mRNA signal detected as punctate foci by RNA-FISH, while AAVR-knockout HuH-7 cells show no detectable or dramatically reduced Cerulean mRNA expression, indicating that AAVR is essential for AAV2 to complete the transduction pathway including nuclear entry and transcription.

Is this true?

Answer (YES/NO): YES